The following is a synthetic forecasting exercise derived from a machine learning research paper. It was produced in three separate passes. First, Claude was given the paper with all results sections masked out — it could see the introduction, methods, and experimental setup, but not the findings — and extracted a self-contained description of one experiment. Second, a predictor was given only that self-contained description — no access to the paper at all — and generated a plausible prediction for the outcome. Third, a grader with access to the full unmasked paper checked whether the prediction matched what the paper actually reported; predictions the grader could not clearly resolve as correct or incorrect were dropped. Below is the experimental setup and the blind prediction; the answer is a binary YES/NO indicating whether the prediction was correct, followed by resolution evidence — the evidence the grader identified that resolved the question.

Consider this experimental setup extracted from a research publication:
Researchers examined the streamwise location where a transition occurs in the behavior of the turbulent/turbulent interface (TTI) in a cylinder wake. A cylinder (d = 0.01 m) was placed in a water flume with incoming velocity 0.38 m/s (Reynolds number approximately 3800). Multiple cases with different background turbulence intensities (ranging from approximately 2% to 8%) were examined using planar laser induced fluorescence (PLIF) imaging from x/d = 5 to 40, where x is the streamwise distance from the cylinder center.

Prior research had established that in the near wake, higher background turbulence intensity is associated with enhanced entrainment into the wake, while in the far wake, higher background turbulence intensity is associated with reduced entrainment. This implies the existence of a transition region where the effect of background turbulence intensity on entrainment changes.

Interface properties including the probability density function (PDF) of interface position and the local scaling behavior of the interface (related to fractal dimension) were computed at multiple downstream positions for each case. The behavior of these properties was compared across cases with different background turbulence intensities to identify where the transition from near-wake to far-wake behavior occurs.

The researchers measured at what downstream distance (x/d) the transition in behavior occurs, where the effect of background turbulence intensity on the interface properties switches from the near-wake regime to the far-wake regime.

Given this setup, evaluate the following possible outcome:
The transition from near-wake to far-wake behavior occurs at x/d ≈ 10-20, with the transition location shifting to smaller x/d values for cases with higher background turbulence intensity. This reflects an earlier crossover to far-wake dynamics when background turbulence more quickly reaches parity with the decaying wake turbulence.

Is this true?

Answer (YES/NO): NO